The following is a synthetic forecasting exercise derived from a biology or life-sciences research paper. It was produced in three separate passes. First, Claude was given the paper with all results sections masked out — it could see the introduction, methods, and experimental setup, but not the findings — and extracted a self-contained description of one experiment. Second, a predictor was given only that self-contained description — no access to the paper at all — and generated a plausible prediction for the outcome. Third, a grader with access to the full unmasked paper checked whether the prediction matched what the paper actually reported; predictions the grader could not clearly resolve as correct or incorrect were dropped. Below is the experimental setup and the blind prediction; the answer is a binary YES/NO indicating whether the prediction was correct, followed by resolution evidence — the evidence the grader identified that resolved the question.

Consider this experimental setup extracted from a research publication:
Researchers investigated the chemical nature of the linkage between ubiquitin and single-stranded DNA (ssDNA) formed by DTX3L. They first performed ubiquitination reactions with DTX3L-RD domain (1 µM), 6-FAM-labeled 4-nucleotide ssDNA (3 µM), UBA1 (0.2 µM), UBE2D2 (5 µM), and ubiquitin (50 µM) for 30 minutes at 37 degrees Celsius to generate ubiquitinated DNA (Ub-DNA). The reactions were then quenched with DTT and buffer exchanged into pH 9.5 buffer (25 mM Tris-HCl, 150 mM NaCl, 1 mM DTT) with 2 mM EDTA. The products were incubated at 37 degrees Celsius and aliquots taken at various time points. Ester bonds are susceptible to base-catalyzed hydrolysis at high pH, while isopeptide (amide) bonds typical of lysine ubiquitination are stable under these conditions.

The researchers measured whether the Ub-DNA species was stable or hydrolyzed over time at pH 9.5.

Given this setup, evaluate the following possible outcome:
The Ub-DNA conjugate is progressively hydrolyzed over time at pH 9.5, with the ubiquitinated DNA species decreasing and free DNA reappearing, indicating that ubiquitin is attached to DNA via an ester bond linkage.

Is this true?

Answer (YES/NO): YES